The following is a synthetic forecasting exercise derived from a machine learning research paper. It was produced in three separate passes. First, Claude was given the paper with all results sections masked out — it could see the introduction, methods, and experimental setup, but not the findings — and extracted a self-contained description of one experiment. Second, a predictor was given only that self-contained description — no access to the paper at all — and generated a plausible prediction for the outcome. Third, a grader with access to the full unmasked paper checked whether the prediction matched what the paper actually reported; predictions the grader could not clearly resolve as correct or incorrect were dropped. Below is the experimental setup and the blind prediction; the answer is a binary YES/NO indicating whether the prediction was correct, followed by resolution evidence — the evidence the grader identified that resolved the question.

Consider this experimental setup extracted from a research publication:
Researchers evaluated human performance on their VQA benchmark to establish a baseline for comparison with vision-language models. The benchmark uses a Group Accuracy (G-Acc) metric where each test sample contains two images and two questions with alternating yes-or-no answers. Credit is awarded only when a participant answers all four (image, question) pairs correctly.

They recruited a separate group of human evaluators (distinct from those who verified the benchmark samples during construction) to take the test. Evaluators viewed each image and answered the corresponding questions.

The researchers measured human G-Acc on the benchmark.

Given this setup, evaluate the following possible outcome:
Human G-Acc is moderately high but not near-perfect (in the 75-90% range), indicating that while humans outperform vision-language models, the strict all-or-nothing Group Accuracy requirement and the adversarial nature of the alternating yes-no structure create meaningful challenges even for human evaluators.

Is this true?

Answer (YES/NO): NO